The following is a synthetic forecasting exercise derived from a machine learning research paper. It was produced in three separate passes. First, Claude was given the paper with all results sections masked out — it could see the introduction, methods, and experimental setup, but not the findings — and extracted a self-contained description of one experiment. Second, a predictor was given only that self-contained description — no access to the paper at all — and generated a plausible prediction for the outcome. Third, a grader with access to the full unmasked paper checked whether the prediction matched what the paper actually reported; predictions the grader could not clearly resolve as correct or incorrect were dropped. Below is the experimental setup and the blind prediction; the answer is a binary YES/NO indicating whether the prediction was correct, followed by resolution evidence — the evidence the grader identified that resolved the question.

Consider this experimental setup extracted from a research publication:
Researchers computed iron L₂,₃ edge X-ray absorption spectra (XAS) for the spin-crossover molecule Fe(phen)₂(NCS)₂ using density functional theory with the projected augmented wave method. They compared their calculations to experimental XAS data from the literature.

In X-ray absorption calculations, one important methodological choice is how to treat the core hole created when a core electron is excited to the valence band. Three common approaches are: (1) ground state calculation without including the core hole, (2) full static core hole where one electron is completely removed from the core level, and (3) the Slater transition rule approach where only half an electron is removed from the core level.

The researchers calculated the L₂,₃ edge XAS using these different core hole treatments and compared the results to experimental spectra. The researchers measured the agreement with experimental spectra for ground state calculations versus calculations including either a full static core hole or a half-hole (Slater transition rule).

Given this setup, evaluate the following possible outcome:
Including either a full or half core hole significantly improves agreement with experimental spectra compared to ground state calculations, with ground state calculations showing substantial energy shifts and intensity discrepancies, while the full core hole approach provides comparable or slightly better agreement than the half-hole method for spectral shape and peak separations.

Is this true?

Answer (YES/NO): NO